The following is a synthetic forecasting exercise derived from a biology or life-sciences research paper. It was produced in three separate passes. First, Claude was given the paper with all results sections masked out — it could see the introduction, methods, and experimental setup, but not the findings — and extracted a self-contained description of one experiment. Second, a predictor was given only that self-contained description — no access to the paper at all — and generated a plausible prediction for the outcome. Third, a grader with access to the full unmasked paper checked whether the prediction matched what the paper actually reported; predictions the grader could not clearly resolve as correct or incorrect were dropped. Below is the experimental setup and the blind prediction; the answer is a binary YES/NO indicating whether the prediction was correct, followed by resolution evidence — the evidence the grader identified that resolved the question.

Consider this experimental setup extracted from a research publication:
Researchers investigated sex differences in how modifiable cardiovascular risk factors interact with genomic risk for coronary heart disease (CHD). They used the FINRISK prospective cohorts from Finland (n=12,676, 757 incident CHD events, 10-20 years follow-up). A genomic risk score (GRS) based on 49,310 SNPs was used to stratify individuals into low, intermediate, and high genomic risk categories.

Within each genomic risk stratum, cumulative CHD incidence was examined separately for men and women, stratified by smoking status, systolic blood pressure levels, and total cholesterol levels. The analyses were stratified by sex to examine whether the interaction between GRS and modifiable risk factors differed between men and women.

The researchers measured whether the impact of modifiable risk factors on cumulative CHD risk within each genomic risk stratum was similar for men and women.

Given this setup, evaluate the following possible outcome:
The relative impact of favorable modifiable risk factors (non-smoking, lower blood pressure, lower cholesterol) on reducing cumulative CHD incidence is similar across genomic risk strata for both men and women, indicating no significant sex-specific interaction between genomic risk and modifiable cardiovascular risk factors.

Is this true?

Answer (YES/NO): NO